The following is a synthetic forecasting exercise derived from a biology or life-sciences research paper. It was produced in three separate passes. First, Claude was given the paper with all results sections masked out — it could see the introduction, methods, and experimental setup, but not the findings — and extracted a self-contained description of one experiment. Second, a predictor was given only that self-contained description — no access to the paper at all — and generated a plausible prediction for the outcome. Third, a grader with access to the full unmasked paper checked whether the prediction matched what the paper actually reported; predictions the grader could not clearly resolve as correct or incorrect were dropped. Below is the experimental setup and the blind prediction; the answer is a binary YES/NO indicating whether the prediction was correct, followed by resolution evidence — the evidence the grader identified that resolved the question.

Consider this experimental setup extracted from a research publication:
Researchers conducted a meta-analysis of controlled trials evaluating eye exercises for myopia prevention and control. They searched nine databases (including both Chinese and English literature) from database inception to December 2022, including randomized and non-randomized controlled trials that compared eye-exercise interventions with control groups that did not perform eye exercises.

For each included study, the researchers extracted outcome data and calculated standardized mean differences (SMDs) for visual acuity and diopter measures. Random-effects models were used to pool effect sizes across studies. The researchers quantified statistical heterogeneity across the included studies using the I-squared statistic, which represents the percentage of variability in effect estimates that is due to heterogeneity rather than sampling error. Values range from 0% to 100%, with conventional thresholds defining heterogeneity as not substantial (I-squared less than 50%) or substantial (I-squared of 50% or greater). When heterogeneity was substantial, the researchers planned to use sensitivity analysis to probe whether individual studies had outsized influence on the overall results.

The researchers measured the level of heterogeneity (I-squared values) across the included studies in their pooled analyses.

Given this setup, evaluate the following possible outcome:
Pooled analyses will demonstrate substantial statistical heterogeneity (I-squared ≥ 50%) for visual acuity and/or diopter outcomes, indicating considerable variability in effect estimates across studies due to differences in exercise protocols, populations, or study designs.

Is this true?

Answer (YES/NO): YES